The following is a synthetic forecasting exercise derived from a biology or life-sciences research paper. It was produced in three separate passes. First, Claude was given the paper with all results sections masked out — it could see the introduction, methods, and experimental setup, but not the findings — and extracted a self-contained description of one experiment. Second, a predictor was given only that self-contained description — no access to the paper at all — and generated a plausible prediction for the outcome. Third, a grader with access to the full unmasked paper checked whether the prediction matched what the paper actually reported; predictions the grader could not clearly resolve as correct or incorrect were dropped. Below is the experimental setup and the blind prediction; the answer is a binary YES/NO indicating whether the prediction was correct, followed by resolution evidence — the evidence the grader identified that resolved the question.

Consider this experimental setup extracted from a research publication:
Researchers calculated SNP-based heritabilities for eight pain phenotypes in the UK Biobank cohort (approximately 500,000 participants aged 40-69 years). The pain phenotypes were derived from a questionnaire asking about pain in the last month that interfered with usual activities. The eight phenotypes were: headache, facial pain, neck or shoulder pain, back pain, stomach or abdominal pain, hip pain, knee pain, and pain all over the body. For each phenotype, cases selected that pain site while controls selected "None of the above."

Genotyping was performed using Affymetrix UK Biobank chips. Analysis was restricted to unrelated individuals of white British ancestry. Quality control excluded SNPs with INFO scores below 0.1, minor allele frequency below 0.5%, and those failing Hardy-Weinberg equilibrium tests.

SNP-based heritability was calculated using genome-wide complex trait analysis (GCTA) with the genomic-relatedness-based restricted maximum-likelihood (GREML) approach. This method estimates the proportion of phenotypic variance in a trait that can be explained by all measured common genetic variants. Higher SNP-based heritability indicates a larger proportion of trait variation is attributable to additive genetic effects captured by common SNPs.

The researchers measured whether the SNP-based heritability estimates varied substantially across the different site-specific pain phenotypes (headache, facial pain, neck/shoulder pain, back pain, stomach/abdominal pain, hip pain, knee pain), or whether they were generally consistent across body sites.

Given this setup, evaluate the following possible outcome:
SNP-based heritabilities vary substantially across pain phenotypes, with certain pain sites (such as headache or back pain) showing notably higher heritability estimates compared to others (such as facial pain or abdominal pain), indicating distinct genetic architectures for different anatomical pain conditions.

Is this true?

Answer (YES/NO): NO